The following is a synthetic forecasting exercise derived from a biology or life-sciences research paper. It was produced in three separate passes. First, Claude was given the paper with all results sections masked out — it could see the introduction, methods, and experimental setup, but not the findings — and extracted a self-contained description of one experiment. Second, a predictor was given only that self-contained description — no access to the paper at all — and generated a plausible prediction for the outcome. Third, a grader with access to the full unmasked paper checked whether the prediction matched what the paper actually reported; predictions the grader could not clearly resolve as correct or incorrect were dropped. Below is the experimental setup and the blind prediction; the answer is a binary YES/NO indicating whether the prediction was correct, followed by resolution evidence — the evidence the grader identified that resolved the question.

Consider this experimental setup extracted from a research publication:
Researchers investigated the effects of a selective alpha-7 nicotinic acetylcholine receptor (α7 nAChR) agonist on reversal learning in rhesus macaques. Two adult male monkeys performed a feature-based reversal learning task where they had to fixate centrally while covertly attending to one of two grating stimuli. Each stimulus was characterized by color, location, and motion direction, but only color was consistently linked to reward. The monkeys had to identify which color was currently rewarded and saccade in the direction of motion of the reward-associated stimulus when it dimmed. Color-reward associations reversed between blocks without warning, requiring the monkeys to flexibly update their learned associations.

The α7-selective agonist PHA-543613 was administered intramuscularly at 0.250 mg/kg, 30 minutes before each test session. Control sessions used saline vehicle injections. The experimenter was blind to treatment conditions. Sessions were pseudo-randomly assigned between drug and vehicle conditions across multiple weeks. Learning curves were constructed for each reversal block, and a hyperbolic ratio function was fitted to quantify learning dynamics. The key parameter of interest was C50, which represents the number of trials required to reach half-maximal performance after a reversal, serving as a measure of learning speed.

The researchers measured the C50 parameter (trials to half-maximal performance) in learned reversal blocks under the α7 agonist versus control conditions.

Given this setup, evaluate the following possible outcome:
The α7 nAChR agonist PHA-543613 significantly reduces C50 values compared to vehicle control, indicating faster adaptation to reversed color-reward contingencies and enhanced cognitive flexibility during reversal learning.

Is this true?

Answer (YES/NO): YES